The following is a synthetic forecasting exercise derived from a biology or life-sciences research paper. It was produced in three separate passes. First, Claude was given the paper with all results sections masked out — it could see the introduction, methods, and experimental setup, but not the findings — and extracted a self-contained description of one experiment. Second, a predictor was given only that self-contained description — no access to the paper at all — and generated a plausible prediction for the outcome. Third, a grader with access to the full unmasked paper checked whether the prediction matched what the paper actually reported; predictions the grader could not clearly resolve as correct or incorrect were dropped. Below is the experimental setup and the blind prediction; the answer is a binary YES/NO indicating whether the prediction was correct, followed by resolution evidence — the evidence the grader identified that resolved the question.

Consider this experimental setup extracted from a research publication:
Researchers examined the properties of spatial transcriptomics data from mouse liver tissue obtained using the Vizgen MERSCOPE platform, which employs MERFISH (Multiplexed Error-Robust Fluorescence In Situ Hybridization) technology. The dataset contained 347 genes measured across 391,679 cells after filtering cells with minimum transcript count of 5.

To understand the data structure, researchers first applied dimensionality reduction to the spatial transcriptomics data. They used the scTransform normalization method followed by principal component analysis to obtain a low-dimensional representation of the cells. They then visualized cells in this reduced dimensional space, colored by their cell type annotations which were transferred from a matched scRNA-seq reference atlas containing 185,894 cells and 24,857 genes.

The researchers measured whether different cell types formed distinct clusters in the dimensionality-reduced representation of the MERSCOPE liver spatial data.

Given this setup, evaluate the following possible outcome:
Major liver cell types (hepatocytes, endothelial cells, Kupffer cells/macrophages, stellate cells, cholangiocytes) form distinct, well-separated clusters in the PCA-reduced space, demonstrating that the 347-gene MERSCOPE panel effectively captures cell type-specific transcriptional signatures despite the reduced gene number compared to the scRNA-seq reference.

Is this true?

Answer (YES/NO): NO